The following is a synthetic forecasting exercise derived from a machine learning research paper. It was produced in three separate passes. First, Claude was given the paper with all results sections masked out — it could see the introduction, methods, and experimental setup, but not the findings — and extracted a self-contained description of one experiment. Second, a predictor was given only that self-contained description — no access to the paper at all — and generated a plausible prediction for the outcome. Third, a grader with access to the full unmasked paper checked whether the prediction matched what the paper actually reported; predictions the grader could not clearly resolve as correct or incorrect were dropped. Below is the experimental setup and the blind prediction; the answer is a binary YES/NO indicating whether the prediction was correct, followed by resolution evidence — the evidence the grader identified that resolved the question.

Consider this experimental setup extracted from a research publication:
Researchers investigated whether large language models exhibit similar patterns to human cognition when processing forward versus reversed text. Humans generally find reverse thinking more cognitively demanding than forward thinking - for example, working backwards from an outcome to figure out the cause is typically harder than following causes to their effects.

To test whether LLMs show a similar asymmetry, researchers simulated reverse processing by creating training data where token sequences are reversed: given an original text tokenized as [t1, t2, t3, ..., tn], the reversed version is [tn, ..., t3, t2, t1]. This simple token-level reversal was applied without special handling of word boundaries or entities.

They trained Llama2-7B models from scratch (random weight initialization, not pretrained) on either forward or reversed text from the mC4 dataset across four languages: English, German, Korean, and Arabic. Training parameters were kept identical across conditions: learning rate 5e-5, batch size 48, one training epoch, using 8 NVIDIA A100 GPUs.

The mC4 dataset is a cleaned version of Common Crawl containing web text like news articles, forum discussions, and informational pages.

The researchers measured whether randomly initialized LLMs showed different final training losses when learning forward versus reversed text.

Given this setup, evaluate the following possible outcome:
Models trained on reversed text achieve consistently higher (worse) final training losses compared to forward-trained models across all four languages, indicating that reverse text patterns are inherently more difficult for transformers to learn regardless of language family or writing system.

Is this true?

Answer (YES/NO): NO